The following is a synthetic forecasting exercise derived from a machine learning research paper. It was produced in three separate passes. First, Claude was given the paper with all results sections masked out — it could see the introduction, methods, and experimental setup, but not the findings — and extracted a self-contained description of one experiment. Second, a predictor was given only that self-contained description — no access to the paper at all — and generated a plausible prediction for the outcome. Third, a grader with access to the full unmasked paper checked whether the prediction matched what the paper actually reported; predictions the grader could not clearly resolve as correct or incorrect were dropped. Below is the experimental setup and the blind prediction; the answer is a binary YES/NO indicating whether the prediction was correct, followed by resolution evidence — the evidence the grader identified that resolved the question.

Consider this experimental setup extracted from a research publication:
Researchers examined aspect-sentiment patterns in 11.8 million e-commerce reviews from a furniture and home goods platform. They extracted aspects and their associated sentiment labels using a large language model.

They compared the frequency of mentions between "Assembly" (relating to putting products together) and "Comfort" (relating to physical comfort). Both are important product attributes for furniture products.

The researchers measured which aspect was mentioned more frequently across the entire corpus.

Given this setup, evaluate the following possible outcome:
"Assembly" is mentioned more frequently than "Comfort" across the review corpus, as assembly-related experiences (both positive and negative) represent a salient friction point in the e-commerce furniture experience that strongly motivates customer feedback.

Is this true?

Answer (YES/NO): YES